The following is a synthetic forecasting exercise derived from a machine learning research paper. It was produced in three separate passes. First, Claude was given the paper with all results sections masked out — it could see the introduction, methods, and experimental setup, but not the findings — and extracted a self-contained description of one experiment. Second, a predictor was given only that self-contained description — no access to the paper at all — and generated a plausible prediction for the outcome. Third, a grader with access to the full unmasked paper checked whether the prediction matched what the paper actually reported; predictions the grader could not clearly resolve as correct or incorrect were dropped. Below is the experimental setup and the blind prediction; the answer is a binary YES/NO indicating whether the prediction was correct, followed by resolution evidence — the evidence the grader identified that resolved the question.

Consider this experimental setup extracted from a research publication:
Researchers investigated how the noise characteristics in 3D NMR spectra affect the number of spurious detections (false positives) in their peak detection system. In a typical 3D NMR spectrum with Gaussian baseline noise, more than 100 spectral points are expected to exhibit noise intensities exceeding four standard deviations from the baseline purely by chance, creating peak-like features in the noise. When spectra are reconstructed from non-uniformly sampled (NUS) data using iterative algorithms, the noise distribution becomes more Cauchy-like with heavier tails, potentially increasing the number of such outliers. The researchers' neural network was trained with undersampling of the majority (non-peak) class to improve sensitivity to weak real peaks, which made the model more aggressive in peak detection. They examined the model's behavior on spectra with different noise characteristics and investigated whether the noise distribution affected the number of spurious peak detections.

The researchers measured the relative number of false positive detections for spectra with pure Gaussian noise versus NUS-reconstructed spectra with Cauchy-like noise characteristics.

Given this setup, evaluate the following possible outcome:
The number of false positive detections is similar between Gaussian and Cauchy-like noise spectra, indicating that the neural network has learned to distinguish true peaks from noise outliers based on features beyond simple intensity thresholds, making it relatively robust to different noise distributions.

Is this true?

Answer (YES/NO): NO